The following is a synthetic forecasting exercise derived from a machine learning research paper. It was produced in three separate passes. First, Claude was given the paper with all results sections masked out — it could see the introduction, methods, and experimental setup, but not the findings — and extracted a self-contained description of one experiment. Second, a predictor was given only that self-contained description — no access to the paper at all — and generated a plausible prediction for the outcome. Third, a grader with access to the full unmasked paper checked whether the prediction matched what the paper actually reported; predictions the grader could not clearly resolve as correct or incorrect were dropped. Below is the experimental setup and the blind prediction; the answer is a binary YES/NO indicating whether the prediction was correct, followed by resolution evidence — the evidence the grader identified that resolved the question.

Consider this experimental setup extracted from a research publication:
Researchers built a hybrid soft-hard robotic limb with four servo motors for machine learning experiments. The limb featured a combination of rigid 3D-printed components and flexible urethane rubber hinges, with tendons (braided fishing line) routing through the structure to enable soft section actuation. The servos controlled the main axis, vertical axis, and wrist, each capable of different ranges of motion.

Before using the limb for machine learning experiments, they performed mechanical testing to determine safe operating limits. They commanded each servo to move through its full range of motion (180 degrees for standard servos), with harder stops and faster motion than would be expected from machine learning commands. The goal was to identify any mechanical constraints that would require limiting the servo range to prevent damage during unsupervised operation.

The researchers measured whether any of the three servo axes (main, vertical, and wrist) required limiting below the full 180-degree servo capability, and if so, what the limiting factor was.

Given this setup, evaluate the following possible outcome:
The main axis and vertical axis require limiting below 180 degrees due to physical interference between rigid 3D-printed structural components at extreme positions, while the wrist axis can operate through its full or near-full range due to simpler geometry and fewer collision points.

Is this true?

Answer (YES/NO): NO